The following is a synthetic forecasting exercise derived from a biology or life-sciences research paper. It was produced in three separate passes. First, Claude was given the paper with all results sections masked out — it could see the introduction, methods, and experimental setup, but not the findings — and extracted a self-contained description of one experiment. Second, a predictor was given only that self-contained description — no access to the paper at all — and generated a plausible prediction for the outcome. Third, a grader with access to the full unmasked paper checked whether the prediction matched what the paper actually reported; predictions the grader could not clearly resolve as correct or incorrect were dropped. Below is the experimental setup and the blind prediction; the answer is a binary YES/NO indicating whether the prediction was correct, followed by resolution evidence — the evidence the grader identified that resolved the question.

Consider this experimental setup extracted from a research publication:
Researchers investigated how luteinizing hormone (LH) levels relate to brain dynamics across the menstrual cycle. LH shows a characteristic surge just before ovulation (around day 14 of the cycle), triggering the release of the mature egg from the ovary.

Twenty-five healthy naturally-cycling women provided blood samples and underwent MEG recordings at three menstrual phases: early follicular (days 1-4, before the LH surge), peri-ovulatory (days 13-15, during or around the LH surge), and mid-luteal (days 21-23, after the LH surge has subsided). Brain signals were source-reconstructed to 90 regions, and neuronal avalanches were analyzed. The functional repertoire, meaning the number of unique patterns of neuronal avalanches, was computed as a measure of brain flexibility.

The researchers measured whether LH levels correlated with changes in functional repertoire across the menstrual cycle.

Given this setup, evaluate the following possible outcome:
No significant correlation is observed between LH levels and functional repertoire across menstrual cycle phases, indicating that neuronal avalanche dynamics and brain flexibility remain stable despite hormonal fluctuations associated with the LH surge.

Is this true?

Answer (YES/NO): NO